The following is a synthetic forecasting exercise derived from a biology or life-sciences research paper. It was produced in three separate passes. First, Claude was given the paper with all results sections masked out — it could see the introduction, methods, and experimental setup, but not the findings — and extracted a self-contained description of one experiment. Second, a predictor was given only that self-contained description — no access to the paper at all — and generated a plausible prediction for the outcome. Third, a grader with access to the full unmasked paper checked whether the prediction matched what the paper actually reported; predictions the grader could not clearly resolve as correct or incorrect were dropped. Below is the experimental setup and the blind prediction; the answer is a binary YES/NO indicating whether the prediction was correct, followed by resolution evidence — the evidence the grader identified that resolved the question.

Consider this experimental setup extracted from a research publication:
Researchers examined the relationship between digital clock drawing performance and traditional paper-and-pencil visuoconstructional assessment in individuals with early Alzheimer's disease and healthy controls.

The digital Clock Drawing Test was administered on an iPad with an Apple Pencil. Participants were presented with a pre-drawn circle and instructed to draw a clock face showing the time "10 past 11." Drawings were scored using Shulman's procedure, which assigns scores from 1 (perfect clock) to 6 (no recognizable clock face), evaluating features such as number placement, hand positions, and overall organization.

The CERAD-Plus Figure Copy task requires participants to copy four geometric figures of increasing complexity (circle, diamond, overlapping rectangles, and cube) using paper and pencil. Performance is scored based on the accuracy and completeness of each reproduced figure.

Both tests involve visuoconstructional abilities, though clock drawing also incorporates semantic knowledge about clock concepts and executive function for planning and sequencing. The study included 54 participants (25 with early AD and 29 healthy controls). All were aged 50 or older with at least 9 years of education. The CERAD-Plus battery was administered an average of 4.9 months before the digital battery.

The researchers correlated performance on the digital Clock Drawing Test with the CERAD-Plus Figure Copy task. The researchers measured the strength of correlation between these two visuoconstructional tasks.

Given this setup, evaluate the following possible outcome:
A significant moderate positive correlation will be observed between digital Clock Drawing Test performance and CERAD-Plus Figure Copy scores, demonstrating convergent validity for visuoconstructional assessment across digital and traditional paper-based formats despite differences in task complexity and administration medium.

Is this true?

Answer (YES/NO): YES